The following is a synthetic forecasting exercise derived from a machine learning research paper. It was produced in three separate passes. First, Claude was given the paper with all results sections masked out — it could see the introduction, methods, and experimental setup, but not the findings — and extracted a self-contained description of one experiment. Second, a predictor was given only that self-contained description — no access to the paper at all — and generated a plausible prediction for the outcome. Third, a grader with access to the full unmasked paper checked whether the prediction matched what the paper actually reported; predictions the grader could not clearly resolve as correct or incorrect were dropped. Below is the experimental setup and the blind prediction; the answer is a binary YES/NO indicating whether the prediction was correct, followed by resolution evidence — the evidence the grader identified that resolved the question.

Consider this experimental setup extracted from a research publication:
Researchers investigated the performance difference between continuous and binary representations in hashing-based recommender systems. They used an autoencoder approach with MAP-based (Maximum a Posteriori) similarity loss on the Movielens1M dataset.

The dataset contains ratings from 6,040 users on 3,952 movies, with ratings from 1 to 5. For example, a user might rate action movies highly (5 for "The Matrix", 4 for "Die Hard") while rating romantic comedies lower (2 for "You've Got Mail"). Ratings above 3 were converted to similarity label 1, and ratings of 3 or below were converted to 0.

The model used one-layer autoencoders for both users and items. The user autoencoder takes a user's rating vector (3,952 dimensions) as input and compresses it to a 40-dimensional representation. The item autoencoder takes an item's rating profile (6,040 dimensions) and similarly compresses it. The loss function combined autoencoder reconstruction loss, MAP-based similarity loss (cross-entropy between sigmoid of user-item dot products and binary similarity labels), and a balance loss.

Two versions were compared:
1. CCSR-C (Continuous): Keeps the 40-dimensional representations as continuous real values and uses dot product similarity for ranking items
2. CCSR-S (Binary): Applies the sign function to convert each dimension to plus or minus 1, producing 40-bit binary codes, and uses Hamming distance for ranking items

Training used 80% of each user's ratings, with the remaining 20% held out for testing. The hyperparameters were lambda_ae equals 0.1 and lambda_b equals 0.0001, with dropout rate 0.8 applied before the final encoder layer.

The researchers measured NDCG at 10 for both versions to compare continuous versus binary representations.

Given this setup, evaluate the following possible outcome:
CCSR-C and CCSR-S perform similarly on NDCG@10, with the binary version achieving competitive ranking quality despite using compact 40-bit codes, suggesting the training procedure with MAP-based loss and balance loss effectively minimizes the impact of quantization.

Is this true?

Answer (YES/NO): YES